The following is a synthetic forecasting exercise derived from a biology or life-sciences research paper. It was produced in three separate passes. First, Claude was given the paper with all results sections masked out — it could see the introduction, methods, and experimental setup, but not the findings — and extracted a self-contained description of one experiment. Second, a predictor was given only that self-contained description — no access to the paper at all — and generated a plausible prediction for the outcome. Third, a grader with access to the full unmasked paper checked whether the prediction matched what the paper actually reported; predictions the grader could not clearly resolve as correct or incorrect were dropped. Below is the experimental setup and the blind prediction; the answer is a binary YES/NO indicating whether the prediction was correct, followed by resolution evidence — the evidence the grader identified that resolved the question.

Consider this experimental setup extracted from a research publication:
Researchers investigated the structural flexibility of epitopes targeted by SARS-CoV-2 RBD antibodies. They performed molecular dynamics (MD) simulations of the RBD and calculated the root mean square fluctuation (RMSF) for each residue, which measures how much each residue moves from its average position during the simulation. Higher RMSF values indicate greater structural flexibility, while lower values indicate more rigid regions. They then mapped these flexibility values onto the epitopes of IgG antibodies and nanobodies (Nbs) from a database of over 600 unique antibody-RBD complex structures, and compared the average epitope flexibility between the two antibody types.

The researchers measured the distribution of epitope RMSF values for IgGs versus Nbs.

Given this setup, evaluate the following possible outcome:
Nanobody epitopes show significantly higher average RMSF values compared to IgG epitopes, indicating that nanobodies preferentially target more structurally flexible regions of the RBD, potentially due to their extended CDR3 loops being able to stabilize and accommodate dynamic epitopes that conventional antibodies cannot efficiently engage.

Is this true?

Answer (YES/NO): NO